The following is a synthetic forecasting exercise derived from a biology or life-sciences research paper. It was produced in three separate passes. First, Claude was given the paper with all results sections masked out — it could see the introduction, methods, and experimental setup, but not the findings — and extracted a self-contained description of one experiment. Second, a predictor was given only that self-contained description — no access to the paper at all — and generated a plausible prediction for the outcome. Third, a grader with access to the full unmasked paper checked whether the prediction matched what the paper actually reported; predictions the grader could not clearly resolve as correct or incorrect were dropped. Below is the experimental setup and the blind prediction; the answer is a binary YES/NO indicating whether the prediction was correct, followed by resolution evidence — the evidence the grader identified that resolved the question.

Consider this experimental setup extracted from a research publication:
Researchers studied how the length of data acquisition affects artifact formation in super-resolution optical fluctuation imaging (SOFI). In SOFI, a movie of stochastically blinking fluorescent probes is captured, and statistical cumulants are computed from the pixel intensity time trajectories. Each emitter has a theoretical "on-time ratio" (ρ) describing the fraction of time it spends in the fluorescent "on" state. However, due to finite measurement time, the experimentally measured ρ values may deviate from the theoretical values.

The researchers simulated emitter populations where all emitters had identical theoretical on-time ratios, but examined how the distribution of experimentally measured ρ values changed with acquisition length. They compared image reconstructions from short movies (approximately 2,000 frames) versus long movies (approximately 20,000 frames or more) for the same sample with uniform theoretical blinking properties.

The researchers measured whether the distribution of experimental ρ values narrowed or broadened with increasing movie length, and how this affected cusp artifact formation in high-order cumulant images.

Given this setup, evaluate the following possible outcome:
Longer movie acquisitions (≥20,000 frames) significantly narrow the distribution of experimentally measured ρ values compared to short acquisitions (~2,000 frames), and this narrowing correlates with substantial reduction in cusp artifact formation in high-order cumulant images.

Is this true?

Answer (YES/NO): YES